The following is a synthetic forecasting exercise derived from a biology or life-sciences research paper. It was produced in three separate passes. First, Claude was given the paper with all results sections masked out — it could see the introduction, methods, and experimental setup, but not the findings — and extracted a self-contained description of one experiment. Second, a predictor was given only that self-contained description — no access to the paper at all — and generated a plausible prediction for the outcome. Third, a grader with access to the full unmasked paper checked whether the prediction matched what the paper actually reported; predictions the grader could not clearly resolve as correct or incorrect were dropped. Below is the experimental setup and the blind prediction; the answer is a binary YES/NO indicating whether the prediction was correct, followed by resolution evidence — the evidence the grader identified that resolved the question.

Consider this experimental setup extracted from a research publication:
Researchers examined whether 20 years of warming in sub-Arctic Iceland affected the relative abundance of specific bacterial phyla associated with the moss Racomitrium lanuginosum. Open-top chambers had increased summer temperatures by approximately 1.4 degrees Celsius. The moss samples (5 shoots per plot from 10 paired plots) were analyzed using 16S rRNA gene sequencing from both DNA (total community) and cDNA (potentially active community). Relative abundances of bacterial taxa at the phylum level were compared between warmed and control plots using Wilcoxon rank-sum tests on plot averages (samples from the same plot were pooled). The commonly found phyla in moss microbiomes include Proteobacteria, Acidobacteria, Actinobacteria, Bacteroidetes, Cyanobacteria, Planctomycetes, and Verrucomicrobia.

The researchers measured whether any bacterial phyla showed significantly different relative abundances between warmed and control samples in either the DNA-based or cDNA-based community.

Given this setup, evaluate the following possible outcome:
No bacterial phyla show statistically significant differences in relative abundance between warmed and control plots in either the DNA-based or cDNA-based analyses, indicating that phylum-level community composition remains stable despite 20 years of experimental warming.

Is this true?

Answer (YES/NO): NO